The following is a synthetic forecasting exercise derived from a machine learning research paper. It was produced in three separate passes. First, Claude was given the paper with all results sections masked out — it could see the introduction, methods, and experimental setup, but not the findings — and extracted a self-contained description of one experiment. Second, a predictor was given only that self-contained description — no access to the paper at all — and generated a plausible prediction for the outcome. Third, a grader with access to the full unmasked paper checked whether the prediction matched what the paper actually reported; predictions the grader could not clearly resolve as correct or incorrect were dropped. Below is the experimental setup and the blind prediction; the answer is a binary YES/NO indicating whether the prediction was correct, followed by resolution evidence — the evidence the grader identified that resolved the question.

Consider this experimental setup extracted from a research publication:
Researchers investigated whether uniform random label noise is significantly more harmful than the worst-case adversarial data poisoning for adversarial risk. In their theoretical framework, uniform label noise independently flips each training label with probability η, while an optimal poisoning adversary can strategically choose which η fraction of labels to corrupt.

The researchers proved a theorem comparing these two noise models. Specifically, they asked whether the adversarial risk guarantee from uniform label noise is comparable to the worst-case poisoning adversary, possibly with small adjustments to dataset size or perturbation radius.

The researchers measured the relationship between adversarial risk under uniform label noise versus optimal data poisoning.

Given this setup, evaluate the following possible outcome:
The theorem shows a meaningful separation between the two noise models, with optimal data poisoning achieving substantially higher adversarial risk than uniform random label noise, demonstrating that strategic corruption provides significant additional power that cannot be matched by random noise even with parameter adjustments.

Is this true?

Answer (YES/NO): NO